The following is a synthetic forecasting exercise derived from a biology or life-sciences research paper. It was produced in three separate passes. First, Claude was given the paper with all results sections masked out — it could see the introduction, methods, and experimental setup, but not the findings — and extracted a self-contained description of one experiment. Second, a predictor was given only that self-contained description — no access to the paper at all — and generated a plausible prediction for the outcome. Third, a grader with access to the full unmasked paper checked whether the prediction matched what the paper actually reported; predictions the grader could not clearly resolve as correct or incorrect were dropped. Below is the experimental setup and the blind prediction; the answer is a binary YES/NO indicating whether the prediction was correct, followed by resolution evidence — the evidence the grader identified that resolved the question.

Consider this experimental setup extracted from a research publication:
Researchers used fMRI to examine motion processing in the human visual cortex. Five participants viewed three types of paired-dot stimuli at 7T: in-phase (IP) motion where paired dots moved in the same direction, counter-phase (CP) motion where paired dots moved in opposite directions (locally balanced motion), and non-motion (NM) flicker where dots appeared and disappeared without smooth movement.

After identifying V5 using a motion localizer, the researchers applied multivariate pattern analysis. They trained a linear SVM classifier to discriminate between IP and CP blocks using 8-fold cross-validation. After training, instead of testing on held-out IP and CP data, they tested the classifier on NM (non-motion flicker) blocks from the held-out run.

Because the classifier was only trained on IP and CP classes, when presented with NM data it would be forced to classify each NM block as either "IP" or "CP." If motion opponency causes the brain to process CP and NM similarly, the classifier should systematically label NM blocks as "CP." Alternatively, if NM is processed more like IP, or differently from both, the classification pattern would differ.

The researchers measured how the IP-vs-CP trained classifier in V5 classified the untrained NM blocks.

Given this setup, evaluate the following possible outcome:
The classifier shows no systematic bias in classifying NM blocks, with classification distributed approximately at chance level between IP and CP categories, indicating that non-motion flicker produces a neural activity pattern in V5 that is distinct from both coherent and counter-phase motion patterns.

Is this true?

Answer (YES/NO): NO